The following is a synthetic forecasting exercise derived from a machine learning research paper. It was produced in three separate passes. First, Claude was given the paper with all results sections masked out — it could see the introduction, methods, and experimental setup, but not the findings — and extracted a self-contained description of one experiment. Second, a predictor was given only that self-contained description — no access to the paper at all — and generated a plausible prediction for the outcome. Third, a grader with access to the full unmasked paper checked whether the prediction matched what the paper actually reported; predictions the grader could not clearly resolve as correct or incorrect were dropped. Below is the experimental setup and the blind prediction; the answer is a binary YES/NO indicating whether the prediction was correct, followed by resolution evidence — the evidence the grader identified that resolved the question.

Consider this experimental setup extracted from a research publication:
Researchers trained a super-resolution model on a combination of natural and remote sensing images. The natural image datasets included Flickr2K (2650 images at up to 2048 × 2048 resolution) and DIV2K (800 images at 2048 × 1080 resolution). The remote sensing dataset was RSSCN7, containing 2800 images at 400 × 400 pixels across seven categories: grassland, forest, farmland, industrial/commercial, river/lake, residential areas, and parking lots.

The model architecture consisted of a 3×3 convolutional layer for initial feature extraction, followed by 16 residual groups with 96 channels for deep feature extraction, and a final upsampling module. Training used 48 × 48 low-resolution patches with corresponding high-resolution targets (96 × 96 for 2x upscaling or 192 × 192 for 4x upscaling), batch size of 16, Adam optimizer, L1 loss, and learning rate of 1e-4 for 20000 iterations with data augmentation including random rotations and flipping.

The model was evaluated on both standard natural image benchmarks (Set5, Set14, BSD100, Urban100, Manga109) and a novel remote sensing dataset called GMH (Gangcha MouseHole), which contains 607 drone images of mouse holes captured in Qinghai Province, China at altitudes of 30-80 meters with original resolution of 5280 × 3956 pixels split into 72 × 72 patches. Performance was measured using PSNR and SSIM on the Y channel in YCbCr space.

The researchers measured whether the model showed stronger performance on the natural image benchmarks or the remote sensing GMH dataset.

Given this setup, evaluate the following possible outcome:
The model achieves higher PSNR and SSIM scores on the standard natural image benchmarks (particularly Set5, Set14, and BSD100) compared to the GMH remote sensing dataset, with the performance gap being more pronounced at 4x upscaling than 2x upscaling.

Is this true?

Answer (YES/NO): NO